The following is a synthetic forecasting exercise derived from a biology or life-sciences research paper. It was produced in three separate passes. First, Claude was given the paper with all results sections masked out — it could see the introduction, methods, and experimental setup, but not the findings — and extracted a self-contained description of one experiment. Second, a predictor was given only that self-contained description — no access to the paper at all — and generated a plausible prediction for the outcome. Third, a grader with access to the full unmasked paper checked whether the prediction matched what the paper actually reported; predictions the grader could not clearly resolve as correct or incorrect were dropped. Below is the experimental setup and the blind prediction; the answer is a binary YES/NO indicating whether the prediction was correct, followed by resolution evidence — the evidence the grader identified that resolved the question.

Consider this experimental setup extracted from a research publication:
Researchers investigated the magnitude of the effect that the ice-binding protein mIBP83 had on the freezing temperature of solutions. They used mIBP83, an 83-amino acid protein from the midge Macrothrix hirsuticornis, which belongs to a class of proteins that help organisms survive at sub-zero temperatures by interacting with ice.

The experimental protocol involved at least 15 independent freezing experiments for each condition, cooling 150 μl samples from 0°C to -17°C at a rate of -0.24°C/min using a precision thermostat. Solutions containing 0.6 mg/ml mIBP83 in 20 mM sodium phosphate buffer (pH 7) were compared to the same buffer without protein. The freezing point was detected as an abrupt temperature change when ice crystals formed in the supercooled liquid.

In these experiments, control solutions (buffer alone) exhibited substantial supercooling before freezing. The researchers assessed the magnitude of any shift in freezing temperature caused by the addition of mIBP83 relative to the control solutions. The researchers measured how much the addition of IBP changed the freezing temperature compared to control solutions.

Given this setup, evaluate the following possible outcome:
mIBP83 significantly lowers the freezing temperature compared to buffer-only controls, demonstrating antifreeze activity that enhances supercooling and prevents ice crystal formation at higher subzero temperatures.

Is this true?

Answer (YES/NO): NO